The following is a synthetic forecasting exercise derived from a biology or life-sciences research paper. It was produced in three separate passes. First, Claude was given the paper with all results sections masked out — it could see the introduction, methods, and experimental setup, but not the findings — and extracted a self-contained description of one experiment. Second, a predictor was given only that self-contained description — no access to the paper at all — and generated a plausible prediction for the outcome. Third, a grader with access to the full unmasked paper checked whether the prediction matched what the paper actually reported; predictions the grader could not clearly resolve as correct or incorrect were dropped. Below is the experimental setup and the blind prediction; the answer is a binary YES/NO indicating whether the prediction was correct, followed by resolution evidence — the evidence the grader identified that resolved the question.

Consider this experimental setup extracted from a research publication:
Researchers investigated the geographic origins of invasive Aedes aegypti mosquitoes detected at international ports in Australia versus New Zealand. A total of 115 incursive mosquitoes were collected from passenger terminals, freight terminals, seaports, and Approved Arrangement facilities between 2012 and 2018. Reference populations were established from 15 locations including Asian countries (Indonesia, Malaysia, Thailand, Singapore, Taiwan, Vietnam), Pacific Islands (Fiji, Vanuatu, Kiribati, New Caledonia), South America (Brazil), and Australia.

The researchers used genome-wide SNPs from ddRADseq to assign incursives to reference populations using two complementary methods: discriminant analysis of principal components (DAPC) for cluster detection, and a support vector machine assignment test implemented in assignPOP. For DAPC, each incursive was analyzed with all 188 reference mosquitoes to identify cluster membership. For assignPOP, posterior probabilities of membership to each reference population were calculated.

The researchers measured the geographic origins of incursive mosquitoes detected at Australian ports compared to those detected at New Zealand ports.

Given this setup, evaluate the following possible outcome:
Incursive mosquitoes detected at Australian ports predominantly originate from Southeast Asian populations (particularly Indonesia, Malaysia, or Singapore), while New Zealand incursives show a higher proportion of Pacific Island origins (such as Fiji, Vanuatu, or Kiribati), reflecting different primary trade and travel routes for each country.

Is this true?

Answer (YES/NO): YES